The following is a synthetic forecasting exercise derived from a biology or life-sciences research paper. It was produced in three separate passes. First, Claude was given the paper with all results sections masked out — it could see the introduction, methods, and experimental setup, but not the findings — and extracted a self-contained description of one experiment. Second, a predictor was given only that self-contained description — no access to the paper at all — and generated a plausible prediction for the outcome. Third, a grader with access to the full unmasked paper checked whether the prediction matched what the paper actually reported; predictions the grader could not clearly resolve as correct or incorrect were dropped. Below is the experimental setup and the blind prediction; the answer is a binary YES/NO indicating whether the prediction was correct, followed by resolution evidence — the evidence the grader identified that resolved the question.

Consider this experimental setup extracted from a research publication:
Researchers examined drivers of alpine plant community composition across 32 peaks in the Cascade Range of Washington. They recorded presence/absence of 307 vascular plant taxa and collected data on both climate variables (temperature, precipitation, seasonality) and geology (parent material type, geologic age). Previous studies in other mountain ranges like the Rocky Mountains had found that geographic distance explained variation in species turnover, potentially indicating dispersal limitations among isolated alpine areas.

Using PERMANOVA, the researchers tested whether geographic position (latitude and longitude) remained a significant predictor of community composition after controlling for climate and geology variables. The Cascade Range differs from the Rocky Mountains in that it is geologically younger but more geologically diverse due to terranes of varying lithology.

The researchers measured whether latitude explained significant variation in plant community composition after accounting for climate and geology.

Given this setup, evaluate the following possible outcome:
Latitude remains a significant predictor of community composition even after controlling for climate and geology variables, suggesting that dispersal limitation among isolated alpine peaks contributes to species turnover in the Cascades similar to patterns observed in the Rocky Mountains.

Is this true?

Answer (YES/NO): NO